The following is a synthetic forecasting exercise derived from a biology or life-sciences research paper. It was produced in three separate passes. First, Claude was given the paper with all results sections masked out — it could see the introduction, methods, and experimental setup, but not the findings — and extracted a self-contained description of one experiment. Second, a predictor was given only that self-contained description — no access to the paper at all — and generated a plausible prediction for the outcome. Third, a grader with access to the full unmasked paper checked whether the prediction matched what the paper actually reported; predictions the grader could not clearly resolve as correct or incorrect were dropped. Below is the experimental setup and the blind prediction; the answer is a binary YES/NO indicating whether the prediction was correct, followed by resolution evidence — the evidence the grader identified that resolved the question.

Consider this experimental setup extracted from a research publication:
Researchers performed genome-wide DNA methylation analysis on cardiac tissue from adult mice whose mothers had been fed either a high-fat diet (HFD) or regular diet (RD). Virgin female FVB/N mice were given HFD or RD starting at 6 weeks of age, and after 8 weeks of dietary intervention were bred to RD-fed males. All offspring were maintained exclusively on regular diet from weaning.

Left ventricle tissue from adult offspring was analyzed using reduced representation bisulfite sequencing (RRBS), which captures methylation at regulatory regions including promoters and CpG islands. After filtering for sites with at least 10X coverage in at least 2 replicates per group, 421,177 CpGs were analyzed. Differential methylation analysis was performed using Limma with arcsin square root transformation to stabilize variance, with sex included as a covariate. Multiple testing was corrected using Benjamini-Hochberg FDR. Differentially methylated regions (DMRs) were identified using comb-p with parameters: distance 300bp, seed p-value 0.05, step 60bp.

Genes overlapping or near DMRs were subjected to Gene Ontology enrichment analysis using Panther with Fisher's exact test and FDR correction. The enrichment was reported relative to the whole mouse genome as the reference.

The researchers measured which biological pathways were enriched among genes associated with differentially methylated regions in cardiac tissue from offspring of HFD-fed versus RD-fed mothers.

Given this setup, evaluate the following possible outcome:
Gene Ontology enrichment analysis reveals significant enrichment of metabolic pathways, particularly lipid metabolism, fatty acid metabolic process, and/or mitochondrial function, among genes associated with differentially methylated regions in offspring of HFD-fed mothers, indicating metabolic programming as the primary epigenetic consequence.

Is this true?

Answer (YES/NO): NO